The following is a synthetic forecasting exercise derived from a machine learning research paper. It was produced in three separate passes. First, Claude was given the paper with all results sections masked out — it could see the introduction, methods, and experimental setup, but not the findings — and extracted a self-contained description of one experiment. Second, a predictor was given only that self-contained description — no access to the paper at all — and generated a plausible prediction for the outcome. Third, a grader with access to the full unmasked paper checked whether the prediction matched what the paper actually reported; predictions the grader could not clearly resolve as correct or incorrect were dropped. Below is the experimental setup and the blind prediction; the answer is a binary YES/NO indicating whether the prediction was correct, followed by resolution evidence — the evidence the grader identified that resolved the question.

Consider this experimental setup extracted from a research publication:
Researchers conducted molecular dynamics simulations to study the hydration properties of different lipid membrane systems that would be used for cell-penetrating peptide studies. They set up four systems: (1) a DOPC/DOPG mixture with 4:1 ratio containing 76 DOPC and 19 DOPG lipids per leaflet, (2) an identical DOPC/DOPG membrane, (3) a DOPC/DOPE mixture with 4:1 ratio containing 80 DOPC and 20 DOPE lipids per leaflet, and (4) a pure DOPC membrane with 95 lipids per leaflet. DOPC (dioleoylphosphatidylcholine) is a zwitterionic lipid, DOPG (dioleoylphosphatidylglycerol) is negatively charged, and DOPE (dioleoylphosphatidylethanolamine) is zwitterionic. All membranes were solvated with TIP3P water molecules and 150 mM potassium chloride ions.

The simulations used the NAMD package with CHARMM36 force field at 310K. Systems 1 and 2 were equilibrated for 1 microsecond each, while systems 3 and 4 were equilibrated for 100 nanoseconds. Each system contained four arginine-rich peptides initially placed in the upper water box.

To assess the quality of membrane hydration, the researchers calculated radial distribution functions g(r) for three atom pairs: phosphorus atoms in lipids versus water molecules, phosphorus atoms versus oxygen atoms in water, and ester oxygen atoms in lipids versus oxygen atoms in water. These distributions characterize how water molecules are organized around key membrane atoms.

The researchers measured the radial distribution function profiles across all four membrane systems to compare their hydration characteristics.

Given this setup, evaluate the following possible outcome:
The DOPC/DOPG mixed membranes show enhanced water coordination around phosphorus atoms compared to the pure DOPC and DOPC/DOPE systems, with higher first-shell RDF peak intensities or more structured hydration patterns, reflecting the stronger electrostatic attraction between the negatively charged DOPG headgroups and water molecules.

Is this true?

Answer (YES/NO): NO